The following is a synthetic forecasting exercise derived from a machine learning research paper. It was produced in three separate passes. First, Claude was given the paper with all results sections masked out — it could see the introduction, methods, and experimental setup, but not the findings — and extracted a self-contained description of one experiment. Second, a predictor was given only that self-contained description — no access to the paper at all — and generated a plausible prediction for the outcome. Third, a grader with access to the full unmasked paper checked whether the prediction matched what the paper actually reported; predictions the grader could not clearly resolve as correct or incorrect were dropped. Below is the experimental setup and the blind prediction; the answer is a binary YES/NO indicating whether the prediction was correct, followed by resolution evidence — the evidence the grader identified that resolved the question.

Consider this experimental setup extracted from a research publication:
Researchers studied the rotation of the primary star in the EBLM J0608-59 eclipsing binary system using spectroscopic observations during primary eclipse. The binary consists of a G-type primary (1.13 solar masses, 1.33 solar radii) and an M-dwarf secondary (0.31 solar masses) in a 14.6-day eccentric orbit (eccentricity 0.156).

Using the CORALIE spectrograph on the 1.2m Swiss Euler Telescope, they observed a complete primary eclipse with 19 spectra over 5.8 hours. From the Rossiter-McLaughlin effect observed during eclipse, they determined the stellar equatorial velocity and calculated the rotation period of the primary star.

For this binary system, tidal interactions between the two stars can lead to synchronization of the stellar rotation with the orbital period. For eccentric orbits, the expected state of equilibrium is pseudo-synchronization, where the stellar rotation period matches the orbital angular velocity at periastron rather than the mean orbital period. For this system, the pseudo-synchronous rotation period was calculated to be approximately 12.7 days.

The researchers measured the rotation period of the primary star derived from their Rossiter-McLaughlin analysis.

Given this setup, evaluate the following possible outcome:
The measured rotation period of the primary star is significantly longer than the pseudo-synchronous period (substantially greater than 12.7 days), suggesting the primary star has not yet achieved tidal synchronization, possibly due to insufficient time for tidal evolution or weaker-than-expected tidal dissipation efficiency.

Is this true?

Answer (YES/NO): YES